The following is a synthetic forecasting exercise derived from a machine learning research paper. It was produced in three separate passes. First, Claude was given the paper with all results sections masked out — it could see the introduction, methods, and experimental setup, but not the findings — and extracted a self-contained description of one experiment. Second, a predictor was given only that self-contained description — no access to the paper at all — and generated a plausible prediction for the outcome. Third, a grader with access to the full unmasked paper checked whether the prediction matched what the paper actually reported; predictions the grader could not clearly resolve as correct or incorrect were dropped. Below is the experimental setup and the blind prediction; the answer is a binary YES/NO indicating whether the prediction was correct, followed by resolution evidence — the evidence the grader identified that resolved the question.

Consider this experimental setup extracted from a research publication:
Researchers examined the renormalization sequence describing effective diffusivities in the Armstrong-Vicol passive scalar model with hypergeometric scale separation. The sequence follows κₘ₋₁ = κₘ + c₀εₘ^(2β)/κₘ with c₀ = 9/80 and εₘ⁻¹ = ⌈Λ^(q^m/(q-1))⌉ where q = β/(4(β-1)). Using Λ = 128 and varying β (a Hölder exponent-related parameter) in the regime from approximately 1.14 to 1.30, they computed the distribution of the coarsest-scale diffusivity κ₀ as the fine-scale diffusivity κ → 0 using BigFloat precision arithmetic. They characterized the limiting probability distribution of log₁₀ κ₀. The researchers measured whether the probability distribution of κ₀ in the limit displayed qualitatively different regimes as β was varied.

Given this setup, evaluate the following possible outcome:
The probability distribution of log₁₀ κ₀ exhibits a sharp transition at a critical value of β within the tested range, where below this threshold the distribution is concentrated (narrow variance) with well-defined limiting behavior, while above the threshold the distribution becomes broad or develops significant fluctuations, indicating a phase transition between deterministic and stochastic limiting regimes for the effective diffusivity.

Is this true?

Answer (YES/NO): NO